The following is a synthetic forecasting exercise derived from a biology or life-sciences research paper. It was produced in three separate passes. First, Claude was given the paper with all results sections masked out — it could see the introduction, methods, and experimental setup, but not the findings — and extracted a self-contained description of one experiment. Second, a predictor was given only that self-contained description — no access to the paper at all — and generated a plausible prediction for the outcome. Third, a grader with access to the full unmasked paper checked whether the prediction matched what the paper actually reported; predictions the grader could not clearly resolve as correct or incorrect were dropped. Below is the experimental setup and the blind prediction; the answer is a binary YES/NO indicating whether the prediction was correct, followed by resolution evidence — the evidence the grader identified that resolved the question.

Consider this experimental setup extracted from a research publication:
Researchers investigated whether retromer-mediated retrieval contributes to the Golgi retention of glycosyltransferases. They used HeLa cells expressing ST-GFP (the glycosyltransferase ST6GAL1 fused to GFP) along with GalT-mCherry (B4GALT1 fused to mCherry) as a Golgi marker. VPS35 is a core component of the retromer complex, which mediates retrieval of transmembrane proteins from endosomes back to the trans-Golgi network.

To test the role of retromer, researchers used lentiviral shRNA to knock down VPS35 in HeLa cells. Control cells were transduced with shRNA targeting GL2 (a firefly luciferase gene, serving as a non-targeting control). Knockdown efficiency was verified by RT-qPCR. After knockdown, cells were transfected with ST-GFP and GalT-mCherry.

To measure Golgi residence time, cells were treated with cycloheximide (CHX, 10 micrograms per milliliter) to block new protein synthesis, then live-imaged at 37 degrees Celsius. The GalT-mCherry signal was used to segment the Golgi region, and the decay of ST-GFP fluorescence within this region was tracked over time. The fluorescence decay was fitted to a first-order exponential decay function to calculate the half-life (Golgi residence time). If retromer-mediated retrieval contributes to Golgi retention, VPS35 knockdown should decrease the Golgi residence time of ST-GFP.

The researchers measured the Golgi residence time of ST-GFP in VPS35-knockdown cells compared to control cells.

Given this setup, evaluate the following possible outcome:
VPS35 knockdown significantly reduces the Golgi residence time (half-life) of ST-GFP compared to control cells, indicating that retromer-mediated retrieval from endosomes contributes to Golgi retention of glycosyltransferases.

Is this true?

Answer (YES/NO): NO